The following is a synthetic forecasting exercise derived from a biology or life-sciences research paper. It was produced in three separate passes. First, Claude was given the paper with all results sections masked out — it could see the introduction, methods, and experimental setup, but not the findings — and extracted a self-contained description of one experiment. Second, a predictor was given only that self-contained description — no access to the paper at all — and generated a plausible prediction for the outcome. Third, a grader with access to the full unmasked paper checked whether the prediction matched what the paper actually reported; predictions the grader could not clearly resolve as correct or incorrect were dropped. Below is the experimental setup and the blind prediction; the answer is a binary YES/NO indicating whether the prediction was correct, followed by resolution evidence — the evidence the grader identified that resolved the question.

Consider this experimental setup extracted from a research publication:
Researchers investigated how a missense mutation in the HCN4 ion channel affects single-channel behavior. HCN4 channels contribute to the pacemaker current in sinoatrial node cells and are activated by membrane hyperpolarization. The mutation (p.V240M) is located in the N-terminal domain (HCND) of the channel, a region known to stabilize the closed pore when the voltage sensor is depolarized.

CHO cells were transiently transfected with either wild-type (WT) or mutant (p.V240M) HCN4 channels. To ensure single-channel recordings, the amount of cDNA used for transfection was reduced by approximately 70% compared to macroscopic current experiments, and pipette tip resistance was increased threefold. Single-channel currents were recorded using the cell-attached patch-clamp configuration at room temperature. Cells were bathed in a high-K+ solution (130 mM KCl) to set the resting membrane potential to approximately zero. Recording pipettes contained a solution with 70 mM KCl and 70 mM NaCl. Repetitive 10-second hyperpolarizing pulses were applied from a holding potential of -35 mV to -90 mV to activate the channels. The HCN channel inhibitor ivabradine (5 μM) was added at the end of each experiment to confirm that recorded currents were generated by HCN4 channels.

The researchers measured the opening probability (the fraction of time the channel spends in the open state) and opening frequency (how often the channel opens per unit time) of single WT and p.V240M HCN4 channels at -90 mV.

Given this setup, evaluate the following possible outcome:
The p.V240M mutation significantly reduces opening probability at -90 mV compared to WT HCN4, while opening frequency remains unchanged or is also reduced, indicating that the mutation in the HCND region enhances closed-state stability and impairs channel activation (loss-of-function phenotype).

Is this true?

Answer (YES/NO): NO